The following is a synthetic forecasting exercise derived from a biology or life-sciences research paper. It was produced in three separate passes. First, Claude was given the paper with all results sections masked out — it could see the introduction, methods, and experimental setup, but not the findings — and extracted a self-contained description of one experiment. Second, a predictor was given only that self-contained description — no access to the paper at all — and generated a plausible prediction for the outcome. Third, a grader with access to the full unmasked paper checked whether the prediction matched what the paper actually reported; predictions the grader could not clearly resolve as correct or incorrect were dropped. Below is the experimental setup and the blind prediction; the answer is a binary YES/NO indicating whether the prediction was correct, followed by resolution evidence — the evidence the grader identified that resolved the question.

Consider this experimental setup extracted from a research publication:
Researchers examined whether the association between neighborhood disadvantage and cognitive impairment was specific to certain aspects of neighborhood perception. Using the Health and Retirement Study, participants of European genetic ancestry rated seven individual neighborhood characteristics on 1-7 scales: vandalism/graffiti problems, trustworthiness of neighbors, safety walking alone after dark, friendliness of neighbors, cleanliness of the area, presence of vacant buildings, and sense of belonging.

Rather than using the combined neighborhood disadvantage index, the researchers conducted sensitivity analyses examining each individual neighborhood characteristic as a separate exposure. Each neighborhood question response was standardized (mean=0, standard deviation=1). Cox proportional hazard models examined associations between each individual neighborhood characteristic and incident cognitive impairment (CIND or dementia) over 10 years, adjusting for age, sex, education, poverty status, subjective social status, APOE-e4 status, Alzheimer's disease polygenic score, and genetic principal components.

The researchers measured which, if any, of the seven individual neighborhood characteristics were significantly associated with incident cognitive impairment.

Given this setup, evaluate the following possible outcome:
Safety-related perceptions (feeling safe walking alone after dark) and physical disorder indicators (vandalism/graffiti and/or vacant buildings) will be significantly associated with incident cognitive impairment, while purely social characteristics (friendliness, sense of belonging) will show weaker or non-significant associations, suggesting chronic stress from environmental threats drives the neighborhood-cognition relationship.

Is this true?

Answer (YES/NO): NO